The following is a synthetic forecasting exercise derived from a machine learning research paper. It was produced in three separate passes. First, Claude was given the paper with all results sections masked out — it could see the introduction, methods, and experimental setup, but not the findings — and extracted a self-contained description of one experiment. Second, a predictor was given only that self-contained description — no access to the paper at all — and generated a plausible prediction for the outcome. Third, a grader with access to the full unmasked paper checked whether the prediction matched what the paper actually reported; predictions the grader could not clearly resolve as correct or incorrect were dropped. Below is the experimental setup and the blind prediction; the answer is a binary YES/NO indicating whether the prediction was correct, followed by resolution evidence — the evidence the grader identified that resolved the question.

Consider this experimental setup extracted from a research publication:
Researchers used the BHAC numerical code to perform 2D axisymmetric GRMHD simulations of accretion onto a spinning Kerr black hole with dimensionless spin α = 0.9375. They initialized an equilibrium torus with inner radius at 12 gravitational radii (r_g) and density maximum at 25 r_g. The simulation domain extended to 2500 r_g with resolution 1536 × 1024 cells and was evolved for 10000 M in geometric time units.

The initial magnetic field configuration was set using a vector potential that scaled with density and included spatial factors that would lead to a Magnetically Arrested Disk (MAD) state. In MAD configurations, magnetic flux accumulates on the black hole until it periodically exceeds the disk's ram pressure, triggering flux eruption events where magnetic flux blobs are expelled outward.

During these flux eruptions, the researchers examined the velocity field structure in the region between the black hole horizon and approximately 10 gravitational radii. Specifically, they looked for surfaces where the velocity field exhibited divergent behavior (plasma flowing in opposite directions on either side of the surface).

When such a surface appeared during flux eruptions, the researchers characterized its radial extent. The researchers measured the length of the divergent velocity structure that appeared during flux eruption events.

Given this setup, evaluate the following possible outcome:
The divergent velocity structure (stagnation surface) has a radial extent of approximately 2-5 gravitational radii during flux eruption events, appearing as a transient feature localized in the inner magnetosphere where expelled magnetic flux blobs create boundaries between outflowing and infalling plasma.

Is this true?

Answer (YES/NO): NO